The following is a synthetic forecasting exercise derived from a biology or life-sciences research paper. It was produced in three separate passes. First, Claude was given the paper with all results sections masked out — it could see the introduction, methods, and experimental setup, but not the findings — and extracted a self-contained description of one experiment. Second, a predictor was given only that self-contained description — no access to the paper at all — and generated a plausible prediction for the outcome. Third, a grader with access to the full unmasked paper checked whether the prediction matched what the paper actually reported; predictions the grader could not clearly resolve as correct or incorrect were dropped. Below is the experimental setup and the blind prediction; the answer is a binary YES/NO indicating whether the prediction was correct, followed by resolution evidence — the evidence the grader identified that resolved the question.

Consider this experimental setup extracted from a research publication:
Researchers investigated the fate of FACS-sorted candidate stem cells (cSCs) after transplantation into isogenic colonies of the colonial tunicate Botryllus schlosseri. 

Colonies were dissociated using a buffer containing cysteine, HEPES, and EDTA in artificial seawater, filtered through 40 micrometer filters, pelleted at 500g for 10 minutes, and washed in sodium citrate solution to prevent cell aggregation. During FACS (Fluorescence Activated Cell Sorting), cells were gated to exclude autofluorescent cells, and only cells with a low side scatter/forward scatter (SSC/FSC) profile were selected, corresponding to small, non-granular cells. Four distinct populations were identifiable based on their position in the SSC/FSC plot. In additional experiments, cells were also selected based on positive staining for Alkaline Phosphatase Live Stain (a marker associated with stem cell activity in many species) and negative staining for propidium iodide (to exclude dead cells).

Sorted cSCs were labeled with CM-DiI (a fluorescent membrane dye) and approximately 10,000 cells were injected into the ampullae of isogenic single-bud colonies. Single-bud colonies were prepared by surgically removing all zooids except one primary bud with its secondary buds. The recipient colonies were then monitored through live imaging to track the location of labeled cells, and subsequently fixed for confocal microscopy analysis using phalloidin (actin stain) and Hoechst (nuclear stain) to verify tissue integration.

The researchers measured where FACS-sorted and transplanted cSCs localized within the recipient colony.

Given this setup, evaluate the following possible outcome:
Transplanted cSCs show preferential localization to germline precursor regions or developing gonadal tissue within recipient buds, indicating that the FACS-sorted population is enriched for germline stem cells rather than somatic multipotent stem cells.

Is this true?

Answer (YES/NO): NO